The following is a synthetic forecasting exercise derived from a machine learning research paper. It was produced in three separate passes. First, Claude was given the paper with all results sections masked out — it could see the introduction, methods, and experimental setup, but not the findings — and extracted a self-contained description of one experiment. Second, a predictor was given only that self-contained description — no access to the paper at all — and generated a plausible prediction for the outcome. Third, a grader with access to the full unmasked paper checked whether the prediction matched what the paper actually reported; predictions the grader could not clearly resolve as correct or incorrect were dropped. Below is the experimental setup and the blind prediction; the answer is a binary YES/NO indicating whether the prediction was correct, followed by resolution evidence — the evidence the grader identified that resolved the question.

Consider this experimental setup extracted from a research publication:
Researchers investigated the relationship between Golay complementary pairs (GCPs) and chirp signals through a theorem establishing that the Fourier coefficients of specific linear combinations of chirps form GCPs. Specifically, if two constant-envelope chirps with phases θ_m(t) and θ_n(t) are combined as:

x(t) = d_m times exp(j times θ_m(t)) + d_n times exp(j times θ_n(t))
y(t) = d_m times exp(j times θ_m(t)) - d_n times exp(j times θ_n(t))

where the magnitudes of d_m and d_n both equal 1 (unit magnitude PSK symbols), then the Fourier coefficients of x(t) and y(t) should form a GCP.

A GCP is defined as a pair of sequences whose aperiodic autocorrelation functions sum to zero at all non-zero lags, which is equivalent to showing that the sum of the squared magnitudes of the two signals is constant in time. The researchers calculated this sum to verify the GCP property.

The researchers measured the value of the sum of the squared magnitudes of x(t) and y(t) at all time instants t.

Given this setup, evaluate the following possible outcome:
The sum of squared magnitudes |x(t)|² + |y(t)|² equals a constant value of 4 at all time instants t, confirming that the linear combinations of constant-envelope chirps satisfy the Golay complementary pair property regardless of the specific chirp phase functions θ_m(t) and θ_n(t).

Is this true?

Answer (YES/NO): YES